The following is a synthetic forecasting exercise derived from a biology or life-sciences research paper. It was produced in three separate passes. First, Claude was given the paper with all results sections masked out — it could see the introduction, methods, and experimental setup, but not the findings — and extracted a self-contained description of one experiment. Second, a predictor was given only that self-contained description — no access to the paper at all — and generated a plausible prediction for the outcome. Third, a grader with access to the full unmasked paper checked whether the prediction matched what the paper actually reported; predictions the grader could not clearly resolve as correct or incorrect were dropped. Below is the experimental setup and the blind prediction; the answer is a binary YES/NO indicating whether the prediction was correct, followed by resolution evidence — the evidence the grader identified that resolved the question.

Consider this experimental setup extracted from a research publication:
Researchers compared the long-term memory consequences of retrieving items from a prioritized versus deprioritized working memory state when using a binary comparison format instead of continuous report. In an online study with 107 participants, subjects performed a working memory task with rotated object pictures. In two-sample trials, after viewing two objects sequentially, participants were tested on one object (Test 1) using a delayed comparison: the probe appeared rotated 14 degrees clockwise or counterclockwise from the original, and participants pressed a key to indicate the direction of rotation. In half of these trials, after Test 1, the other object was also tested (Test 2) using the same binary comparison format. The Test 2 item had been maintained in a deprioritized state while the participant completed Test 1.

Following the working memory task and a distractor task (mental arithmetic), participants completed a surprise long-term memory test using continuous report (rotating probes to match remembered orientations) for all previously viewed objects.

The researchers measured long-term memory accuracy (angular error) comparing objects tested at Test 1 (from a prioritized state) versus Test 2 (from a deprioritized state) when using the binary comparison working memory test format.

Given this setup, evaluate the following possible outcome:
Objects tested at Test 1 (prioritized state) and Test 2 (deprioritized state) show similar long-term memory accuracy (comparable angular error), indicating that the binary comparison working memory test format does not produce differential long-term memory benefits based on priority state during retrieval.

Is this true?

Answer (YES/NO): YES